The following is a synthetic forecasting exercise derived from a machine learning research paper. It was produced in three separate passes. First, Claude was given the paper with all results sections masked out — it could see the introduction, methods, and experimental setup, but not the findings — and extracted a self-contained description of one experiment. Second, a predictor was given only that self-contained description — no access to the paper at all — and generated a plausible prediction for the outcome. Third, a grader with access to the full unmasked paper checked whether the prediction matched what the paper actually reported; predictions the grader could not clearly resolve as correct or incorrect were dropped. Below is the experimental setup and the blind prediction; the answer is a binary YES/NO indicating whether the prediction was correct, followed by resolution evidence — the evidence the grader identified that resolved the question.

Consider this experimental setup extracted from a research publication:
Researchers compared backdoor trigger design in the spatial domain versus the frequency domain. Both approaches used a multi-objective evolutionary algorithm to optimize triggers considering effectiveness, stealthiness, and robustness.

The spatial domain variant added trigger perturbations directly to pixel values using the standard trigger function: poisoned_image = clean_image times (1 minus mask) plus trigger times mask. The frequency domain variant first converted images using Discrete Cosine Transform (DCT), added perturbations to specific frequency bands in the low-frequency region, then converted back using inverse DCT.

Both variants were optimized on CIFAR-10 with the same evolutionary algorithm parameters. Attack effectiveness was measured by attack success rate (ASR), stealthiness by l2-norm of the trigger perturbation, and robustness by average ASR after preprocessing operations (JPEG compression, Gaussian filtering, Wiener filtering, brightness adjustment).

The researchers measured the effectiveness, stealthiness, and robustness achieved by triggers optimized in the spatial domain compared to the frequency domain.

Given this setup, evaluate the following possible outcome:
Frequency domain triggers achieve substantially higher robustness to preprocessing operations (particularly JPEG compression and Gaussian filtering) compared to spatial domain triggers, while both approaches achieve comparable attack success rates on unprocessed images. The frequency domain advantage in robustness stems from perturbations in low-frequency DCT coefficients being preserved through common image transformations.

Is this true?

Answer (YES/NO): YES